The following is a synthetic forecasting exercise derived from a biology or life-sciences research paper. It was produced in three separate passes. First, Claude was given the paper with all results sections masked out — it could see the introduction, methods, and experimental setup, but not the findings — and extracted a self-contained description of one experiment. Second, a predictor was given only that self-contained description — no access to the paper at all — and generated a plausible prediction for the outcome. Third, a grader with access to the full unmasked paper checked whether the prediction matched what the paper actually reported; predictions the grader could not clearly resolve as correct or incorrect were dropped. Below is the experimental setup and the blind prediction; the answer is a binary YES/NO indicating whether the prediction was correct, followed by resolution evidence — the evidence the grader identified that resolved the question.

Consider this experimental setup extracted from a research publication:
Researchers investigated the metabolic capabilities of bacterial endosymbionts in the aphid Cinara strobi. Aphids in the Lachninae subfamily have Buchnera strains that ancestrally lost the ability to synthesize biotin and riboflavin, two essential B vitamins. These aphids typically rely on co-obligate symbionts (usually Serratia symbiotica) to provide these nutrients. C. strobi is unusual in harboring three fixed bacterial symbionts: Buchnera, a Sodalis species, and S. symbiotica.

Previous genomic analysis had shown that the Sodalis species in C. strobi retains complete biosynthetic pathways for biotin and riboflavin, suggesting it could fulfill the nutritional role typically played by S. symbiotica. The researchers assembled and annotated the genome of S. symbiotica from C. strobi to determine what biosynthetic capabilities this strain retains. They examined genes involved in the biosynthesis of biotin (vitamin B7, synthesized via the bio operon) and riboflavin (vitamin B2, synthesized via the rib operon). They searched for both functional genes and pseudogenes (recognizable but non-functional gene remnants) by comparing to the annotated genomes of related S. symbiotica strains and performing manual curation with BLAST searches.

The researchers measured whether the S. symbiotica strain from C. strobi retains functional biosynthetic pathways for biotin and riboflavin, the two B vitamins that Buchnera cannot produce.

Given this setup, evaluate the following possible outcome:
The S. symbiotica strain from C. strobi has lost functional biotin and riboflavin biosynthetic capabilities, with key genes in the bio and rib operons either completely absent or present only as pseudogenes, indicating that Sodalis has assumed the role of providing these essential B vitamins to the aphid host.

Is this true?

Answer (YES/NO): YES